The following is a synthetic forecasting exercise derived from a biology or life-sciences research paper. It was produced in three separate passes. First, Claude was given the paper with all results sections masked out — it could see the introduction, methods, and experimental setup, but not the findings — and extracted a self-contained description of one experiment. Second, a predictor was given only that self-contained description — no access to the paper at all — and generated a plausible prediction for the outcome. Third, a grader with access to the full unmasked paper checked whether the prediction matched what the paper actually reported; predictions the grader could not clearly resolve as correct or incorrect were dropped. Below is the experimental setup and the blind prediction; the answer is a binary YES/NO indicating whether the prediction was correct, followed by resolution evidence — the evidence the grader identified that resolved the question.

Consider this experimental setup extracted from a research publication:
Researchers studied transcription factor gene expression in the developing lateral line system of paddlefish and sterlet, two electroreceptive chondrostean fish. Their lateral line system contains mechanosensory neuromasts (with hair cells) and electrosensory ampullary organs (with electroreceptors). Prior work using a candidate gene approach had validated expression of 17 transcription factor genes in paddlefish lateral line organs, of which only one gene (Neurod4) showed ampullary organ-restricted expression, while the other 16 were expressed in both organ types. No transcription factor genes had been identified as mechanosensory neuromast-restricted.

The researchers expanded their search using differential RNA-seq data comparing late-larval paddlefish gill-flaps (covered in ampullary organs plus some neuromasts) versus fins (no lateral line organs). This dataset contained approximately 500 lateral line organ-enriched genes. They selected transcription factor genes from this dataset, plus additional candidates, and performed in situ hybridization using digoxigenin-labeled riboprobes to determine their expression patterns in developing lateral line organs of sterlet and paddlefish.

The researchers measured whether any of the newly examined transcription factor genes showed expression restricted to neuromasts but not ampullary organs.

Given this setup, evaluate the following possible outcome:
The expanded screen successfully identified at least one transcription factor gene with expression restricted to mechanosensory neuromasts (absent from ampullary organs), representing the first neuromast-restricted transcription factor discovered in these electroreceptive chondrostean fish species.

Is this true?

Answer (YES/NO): YES